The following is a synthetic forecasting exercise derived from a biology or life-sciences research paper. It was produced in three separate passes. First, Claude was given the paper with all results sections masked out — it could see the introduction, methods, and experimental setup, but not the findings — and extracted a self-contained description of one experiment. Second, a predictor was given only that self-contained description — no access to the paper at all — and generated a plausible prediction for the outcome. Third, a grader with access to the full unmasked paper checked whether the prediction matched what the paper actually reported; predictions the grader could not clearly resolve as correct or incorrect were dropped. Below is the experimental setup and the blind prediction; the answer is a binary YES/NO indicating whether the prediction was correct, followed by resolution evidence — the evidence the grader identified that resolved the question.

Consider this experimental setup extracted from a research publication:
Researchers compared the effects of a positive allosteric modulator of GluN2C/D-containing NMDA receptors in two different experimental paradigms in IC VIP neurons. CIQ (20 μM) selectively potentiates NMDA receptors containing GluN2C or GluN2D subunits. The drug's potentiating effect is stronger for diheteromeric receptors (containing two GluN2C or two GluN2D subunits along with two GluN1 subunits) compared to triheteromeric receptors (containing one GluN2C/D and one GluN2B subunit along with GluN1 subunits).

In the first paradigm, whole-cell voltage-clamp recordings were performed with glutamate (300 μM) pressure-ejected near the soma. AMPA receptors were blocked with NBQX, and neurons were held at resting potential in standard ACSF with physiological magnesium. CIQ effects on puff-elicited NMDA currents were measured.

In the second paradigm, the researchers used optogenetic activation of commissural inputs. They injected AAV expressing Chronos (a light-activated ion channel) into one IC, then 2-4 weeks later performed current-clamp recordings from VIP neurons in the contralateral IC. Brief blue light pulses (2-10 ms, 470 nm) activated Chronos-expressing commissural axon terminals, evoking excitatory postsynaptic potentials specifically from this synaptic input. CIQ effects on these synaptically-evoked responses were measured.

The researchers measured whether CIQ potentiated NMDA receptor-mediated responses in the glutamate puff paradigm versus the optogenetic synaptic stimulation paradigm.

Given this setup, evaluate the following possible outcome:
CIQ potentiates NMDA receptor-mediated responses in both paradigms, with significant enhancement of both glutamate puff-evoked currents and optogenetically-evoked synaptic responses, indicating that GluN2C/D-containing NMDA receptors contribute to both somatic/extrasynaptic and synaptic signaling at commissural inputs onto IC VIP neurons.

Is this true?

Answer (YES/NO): NO